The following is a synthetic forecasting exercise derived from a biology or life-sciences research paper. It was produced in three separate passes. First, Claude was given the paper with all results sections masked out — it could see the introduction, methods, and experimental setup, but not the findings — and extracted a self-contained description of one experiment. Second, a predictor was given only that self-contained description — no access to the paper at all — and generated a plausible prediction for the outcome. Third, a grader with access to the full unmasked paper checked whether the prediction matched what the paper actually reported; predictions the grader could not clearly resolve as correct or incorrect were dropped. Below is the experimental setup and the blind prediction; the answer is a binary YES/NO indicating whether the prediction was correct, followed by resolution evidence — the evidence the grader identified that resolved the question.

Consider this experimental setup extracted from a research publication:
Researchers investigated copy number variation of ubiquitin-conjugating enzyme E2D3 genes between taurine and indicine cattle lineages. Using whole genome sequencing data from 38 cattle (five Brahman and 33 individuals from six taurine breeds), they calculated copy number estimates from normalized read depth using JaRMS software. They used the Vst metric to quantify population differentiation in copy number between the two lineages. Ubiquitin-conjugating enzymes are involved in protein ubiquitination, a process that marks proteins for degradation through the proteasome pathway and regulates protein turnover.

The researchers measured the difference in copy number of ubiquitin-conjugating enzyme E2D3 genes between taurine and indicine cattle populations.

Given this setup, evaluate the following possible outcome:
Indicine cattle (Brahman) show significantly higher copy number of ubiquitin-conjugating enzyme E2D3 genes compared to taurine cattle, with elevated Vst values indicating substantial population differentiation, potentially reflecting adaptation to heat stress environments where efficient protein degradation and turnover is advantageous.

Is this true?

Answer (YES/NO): NO